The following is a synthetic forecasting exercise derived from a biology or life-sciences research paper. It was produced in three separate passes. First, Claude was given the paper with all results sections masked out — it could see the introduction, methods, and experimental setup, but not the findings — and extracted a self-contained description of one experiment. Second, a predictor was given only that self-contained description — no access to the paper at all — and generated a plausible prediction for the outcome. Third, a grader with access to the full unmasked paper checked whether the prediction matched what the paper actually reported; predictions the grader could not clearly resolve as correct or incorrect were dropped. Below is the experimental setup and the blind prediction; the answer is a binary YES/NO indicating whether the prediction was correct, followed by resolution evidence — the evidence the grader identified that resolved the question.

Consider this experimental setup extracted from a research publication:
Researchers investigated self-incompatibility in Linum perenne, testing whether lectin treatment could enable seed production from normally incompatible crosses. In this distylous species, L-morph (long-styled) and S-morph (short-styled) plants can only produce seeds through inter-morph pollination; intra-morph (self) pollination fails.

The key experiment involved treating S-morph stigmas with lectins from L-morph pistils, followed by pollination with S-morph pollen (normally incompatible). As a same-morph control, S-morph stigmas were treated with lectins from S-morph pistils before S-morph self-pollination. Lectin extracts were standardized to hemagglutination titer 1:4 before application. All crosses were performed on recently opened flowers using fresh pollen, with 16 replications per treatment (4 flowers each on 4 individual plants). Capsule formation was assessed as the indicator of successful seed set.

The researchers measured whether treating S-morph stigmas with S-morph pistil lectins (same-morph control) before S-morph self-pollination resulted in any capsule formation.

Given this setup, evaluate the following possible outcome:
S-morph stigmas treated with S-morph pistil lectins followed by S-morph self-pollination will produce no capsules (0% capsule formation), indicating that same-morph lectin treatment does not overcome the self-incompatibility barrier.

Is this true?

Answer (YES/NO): YES